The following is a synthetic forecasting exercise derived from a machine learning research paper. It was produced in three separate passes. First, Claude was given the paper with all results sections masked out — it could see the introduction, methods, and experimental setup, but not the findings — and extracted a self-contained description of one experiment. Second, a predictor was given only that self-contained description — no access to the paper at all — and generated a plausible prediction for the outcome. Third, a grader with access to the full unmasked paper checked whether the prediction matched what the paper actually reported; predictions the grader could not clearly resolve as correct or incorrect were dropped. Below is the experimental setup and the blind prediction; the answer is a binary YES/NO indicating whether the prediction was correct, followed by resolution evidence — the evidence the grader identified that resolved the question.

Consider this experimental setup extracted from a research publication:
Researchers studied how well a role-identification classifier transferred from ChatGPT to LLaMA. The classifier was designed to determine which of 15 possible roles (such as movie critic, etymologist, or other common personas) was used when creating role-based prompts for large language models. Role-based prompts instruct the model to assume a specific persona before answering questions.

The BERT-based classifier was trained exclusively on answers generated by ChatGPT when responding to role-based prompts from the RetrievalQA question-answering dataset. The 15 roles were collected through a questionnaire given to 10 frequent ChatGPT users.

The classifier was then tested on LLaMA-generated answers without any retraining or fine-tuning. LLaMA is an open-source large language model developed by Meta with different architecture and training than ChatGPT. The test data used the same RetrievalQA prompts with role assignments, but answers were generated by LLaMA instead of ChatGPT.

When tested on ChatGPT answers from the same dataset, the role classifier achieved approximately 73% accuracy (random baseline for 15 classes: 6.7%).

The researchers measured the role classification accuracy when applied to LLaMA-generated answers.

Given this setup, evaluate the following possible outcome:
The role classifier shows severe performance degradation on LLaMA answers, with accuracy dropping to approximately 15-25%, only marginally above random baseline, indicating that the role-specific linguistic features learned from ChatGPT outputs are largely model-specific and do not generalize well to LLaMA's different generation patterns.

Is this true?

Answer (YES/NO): NO